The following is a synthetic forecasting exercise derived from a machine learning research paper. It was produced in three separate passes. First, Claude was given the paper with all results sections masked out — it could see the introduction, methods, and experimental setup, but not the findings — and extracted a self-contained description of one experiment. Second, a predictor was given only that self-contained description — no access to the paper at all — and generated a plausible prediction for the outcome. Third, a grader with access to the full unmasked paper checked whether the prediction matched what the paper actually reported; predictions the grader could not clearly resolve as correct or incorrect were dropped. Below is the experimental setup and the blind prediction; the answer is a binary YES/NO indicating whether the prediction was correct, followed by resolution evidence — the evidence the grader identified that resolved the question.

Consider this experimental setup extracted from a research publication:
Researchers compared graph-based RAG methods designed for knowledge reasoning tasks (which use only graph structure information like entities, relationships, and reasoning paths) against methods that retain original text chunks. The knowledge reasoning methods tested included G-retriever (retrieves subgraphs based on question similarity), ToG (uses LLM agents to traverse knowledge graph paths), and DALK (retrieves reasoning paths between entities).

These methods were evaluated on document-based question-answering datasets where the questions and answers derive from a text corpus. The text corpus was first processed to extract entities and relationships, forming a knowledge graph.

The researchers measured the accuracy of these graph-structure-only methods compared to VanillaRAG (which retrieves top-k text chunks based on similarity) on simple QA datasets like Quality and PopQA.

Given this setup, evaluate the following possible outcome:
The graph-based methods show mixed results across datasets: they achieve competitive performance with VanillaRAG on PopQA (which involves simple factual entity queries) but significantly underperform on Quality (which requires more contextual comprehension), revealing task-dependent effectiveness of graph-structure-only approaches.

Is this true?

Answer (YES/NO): NO